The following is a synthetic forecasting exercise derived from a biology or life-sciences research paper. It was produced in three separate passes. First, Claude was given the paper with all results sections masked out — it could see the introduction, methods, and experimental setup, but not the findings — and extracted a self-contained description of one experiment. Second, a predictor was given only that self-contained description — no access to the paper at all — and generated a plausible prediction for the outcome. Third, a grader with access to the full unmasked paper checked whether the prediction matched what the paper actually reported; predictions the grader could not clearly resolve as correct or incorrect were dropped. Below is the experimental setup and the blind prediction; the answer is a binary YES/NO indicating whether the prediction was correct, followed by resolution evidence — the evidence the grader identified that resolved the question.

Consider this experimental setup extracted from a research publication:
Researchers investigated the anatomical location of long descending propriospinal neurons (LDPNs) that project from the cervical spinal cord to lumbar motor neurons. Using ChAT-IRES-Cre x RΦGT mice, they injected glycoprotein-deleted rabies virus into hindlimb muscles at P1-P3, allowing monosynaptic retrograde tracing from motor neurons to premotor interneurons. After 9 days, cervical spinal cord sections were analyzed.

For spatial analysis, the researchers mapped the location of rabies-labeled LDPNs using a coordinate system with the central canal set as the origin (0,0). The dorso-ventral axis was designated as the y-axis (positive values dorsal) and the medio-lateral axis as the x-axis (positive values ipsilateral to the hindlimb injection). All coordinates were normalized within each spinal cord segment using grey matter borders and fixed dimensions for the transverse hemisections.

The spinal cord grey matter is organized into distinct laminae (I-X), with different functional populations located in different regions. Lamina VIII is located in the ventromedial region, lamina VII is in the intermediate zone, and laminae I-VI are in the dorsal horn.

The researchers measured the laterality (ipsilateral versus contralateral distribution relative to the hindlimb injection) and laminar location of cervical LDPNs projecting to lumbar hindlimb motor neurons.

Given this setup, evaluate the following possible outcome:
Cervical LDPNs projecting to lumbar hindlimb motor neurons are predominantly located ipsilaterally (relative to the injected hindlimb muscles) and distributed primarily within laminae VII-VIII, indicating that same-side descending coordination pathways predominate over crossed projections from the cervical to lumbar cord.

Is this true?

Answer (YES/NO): NO